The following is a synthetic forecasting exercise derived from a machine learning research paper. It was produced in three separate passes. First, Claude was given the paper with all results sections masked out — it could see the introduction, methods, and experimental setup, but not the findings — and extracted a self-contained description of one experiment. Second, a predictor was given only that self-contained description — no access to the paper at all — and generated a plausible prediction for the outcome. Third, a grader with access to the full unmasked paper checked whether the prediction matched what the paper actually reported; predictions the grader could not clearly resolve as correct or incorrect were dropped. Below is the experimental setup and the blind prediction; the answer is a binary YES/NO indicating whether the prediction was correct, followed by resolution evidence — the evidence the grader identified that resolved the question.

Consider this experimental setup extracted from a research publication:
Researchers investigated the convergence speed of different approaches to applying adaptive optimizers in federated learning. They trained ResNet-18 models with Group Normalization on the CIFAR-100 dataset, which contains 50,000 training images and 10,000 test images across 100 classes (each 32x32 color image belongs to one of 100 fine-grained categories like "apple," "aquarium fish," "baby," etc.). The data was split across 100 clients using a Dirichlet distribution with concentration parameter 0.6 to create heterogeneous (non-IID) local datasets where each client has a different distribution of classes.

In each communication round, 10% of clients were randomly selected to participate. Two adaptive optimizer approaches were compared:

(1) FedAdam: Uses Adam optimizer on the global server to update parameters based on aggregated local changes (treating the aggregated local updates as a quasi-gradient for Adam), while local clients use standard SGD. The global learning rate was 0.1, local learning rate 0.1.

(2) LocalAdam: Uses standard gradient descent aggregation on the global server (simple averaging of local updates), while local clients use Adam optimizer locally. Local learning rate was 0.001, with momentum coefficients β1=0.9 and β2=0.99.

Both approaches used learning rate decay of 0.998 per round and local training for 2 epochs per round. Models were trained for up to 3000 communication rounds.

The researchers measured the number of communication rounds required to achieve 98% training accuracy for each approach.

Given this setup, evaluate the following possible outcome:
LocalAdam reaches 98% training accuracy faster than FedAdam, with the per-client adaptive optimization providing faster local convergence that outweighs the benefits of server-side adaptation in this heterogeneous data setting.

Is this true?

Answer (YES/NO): YES